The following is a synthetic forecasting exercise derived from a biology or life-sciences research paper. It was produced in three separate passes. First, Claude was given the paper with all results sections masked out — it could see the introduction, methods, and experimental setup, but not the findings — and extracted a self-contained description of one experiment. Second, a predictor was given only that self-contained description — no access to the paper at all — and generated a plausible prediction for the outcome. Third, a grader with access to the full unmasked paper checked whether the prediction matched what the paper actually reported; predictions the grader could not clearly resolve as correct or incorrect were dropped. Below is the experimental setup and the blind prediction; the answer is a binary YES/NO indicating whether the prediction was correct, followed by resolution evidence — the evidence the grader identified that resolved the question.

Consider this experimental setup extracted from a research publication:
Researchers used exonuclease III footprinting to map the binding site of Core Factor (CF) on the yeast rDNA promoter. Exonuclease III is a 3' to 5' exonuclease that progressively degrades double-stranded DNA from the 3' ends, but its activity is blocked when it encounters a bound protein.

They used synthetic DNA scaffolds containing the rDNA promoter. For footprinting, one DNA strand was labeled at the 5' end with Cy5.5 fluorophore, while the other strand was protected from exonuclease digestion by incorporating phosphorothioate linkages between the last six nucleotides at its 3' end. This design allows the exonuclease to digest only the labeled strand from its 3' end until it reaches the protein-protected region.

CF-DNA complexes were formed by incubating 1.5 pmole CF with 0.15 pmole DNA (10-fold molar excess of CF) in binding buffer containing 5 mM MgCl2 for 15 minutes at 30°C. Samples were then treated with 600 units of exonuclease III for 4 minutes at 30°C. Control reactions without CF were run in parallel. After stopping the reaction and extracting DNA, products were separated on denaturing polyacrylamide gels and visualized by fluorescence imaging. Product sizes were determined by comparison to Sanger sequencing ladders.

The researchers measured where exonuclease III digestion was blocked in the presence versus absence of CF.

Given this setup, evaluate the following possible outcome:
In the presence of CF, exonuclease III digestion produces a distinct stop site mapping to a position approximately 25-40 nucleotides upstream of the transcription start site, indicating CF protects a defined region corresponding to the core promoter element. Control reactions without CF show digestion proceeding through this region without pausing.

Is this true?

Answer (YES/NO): NO